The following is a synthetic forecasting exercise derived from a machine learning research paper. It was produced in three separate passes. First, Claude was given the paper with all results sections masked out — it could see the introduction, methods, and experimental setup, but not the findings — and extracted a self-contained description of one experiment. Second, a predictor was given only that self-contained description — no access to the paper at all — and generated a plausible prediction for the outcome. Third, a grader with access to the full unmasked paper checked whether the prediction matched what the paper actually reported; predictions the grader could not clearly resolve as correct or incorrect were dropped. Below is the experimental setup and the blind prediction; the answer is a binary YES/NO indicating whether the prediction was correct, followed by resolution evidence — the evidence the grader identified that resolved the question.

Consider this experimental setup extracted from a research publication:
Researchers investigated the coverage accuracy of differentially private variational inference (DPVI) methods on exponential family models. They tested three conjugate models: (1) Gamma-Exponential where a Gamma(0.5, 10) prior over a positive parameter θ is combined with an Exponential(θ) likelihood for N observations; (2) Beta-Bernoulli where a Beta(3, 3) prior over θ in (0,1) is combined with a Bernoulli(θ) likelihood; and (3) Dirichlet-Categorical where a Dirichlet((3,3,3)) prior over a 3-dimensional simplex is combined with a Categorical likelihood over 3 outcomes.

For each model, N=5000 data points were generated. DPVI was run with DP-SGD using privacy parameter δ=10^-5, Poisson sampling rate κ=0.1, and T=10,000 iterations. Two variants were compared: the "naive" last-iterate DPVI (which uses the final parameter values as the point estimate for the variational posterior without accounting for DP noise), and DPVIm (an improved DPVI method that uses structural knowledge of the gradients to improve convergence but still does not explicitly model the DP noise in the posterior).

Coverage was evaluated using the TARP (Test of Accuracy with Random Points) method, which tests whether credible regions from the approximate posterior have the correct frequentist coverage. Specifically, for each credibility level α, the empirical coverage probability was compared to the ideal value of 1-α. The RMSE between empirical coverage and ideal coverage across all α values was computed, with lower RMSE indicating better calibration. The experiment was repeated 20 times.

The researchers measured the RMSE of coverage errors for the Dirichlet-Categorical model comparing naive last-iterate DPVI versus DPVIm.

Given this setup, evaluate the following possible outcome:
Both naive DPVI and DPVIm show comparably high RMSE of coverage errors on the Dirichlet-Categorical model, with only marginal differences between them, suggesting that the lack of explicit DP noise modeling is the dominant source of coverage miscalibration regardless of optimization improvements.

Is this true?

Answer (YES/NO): NO